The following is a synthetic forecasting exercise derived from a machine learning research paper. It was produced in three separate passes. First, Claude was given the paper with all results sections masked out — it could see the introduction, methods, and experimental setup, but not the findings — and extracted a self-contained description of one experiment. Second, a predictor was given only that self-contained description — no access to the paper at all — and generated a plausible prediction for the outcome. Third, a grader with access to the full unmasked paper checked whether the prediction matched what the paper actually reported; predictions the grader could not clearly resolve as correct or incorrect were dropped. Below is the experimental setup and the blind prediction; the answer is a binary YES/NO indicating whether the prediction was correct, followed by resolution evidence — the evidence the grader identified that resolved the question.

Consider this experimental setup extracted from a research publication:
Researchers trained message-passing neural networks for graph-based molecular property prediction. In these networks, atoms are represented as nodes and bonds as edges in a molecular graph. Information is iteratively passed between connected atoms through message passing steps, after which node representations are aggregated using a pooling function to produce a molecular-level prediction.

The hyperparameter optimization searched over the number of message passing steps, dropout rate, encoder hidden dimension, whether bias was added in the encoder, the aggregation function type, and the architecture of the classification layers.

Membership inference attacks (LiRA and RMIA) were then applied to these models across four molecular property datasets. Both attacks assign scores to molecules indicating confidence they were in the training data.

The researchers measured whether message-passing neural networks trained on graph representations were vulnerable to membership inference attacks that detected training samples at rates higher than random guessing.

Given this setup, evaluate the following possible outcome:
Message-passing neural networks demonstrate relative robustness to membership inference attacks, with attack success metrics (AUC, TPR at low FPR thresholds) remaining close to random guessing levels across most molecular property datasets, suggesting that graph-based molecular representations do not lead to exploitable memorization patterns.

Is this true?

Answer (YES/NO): NO